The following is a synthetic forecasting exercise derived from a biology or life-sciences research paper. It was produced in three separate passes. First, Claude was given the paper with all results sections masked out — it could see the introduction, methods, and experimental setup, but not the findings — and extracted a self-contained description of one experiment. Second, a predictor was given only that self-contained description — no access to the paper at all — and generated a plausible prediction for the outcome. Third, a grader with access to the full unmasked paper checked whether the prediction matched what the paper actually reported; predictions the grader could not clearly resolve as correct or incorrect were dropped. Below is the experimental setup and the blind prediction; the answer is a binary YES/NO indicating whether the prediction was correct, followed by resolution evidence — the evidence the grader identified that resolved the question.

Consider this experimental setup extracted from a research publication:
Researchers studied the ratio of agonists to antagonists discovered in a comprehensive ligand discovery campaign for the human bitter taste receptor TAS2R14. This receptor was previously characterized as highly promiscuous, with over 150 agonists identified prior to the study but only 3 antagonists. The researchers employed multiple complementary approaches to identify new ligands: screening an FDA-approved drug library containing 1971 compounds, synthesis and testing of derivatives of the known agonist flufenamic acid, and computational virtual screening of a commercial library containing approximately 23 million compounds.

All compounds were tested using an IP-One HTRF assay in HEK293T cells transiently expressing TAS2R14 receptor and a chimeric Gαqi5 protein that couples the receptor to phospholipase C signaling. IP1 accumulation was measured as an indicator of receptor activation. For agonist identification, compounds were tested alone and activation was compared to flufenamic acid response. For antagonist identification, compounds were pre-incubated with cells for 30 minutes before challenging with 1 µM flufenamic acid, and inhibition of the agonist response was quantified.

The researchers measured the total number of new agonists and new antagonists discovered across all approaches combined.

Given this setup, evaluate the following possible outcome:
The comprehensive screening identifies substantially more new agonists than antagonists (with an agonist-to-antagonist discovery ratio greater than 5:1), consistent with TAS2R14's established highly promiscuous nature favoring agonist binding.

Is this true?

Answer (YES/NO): YES